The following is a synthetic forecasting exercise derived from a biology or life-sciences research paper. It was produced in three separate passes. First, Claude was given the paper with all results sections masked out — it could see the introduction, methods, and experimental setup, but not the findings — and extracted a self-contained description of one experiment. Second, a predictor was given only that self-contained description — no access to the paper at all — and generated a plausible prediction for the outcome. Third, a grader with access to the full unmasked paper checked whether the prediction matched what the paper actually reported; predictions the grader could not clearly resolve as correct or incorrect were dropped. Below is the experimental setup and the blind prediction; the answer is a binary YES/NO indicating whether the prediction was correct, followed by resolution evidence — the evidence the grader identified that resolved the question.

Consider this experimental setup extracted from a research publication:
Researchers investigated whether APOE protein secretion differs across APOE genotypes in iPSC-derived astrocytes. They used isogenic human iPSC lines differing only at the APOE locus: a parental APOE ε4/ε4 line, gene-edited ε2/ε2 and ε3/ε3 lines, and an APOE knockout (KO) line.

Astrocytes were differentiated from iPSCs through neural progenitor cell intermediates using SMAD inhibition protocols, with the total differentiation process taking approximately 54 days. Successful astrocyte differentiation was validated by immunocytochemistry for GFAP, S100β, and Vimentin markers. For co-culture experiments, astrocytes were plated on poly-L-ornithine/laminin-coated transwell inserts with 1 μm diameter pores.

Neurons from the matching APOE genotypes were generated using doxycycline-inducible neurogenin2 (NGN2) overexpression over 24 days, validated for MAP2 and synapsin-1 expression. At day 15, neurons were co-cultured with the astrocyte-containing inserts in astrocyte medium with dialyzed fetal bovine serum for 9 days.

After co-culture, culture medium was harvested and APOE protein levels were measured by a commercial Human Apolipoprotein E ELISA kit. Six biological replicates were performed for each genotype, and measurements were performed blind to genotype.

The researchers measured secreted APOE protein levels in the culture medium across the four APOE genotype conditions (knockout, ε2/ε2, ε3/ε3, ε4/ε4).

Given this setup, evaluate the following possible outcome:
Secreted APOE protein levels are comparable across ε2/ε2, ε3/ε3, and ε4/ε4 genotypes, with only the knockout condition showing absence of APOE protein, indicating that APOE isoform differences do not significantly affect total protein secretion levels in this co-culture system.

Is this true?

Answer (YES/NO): NO